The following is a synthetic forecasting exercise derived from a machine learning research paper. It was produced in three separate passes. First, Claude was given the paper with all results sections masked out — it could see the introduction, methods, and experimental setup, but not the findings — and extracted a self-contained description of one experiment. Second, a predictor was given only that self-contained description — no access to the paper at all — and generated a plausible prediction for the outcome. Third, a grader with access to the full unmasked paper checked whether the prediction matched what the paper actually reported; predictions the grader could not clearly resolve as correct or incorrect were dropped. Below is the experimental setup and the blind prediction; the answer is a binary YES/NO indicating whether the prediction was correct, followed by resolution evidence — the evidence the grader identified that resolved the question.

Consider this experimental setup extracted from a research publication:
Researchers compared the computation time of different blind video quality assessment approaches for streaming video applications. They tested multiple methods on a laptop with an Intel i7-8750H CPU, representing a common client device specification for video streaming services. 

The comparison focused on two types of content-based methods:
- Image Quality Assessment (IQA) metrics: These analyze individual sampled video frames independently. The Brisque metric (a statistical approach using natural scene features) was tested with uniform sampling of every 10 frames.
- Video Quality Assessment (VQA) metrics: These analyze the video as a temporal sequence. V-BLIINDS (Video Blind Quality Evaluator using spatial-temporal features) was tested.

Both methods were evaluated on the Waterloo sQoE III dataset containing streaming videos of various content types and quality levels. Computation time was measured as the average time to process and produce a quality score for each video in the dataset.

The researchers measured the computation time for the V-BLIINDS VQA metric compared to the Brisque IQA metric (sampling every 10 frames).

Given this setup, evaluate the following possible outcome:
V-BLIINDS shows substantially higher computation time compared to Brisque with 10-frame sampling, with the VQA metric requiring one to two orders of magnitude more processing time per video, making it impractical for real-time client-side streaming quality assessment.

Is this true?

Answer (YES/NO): YES